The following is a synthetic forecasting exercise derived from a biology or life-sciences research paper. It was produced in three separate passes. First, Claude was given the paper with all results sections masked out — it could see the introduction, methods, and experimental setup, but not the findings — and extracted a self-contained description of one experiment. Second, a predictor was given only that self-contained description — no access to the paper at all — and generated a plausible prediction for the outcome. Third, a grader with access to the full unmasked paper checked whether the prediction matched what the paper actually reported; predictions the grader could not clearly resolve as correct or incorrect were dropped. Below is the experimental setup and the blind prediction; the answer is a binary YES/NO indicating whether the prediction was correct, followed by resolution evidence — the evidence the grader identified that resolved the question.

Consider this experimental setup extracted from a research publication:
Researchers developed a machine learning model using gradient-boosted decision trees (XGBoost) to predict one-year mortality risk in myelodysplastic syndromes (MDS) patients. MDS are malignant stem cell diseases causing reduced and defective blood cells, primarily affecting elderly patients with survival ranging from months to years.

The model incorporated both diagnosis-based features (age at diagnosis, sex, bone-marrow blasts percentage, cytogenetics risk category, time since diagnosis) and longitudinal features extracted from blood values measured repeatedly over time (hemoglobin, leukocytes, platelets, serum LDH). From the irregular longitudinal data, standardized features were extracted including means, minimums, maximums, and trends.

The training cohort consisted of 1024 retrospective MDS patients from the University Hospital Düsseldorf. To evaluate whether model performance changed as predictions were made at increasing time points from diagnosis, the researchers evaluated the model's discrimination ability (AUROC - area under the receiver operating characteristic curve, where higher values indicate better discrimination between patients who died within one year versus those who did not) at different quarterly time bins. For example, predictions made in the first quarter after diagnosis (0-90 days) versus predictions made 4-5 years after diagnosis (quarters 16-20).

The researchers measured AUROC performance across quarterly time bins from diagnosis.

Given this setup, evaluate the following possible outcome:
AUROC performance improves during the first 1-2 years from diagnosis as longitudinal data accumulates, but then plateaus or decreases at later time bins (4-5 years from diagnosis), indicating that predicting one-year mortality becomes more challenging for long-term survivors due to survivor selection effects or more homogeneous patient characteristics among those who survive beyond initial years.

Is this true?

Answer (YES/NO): NO